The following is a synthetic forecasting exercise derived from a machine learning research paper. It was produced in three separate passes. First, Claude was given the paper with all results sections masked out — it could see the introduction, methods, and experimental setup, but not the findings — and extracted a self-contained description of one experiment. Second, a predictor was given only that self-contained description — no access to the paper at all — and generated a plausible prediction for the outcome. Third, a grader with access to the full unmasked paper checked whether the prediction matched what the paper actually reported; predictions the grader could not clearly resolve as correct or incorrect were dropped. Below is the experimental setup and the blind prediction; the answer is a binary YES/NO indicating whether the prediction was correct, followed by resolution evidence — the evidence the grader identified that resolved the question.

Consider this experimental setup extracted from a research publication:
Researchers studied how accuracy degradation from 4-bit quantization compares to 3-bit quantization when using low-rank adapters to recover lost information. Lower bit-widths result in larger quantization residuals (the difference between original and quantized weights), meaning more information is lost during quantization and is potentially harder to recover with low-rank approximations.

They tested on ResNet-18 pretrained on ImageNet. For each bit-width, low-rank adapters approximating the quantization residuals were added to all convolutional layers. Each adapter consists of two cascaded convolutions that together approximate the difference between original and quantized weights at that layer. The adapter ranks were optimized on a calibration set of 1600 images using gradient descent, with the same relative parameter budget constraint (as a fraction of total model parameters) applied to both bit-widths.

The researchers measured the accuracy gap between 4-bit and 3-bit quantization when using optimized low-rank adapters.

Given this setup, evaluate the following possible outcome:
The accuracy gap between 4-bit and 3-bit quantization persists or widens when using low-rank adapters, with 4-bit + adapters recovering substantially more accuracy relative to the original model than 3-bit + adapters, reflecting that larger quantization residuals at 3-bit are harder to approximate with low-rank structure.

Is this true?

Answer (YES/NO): YES